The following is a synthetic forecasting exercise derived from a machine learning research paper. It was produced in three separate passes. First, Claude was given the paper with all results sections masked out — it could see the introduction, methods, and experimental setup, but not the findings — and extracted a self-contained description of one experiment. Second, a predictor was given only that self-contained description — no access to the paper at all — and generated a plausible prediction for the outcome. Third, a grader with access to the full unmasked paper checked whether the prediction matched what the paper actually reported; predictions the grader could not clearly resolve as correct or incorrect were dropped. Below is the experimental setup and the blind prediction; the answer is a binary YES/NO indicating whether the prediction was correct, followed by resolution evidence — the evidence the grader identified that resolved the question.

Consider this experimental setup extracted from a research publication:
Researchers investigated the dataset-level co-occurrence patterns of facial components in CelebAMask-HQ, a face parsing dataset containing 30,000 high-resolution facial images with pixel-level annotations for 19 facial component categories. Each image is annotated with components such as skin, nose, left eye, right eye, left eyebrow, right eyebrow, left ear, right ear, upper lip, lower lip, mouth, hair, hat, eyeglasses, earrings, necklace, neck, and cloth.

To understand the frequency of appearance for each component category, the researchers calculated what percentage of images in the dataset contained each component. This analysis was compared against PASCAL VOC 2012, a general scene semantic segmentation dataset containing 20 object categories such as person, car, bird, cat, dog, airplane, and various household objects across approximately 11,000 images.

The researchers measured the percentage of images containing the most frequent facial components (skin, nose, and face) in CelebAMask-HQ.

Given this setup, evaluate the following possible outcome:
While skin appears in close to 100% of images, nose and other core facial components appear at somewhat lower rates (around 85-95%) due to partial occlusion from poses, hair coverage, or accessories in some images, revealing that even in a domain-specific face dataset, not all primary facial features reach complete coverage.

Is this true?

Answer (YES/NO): NO